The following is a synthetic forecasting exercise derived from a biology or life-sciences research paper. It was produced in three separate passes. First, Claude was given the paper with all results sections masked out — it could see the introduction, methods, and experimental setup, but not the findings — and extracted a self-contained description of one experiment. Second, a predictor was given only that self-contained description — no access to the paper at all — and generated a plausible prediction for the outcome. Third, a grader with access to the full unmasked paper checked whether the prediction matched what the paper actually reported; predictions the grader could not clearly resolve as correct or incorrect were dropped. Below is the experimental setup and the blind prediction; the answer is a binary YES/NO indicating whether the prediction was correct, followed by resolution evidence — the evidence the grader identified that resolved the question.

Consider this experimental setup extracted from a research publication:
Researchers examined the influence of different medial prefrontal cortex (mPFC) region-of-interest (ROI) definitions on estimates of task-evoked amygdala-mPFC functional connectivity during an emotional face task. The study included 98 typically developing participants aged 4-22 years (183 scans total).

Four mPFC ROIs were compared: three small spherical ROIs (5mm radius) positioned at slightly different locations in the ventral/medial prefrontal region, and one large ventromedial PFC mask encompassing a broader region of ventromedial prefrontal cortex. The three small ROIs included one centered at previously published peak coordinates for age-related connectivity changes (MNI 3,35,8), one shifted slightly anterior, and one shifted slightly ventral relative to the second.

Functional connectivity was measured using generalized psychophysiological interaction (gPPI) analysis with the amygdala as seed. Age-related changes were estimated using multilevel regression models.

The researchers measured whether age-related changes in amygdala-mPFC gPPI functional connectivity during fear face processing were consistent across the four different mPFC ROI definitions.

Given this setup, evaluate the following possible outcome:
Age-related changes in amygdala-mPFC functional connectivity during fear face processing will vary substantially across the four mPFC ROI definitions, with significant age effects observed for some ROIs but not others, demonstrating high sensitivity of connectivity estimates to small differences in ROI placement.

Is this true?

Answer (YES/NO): NO